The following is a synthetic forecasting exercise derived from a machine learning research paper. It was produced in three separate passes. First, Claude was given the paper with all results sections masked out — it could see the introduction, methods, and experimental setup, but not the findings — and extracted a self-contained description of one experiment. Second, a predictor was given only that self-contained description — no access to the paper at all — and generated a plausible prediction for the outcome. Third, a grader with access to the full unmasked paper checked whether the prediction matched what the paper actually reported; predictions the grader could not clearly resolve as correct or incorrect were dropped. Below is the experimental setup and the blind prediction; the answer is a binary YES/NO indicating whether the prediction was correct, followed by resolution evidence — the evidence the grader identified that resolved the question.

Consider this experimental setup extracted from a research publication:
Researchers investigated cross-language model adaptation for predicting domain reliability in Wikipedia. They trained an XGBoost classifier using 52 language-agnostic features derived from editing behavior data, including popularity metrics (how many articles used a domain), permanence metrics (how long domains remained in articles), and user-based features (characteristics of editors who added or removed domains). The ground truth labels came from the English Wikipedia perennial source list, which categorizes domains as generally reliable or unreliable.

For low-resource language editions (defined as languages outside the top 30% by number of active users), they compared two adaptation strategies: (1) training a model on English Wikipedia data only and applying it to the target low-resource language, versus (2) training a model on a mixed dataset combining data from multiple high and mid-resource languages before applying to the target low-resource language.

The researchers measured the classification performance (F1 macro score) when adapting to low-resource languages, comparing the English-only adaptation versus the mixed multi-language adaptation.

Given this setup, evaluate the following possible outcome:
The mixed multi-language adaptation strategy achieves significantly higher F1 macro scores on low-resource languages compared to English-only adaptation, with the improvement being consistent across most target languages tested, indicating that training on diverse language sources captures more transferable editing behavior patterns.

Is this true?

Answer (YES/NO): YES